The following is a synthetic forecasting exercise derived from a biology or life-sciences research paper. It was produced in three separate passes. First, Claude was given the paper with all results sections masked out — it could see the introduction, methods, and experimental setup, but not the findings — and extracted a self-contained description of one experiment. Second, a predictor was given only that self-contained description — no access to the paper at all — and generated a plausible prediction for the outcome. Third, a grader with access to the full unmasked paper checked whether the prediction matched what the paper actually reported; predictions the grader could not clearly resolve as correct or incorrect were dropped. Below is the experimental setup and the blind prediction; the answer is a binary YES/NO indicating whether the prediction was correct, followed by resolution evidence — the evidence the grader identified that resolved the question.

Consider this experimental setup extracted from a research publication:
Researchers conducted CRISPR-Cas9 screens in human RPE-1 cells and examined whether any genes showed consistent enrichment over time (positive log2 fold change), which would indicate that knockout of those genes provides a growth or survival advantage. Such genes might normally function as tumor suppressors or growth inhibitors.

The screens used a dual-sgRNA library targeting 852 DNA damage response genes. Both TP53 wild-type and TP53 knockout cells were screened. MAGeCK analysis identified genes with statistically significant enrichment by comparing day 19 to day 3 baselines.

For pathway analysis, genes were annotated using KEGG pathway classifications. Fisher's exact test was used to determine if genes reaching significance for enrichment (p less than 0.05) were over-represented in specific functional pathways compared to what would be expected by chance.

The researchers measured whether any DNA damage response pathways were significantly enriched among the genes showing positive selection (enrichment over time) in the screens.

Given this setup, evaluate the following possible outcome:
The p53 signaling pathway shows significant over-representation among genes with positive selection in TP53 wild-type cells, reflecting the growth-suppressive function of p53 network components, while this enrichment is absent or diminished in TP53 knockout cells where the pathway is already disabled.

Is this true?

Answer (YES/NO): YES